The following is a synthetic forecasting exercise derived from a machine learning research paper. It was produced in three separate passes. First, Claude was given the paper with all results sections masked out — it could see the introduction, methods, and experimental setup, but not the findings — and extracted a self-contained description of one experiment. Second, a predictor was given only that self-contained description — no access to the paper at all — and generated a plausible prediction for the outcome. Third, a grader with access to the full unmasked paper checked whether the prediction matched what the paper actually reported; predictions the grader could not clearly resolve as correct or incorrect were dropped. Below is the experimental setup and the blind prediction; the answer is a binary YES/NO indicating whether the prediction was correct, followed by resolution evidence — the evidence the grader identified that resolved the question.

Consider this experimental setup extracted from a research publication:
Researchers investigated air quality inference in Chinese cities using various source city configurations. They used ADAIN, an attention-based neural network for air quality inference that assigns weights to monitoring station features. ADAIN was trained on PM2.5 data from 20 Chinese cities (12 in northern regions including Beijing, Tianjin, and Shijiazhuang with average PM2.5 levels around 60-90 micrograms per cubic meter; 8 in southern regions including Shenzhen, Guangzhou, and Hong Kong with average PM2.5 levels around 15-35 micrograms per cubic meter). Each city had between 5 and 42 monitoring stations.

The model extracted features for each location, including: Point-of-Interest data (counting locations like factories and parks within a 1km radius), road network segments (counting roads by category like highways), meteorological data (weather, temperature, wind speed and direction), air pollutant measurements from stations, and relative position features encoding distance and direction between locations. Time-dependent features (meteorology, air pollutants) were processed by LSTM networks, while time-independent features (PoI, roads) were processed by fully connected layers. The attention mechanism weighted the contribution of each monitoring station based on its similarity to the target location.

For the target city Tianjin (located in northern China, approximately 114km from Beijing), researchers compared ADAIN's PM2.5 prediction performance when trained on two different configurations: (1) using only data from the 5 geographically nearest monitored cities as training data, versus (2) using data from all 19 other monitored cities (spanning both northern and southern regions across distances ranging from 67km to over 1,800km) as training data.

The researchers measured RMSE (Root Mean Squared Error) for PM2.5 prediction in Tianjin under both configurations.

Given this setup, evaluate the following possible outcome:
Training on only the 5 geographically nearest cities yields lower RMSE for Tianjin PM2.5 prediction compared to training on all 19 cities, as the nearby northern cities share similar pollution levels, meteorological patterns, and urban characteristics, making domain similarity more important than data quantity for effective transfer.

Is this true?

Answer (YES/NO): NO